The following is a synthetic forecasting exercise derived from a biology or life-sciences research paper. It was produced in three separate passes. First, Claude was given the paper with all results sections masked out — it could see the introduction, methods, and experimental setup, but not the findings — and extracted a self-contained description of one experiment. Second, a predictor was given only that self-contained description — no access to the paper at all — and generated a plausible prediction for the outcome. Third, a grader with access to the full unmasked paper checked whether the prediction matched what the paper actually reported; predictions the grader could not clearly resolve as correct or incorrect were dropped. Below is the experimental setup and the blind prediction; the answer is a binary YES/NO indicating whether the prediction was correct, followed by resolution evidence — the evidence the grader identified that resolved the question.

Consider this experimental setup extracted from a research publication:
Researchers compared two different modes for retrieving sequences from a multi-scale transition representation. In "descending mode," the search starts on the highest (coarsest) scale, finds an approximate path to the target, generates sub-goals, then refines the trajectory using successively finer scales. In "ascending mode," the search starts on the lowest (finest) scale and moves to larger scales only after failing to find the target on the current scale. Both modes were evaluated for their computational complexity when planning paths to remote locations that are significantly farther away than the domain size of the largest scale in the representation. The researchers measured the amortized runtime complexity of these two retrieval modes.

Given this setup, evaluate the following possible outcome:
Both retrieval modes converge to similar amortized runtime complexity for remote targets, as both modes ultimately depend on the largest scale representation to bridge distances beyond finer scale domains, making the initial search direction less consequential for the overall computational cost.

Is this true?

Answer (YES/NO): YES